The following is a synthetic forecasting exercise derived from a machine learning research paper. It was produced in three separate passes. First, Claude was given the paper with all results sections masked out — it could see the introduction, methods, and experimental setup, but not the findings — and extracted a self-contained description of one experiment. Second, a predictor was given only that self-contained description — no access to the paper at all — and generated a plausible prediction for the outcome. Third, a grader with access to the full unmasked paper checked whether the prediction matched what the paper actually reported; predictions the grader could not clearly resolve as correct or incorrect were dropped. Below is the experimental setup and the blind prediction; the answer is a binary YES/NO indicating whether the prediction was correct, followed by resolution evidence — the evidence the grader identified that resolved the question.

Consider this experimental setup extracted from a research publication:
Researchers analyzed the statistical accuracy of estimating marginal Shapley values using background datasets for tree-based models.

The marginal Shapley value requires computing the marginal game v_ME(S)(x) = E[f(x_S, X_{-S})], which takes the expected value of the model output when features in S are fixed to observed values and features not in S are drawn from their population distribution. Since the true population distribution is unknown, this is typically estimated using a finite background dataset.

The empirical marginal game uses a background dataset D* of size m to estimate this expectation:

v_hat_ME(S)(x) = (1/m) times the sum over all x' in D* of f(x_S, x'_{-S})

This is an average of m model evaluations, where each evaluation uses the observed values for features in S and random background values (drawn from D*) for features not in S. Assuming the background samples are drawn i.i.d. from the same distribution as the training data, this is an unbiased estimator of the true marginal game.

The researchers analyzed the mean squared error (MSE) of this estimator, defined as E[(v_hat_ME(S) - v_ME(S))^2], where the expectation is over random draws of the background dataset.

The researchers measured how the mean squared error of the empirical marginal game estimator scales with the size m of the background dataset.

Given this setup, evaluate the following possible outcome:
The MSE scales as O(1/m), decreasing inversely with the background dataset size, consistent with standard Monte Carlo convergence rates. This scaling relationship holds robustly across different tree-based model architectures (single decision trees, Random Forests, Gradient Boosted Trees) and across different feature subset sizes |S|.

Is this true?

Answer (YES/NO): NO